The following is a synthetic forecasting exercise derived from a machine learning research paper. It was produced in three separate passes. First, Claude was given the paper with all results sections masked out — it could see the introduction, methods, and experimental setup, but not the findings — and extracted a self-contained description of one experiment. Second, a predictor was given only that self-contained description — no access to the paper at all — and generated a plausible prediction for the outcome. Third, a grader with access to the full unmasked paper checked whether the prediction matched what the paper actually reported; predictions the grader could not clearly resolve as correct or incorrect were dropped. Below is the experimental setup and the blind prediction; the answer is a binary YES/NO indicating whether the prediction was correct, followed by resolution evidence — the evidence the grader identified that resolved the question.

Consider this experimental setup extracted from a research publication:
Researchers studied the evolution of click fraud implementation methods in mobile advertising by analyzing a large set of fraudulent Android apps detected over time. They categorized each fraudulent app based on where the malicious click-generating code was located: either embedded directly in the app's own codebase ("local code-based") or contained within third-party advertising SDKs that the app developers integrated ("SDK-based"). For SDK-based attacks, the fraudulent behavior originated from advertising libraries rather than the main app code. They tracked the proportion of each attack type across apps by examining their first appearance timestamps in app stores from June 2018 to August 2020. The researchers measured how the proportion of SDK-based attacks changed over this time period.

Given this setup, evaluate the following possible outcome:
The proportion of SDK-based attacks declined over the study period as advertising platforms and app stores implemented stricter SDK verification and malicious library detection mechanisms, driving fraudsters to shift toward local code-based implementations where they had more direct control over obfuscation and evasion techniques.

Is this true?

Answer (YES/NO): NO